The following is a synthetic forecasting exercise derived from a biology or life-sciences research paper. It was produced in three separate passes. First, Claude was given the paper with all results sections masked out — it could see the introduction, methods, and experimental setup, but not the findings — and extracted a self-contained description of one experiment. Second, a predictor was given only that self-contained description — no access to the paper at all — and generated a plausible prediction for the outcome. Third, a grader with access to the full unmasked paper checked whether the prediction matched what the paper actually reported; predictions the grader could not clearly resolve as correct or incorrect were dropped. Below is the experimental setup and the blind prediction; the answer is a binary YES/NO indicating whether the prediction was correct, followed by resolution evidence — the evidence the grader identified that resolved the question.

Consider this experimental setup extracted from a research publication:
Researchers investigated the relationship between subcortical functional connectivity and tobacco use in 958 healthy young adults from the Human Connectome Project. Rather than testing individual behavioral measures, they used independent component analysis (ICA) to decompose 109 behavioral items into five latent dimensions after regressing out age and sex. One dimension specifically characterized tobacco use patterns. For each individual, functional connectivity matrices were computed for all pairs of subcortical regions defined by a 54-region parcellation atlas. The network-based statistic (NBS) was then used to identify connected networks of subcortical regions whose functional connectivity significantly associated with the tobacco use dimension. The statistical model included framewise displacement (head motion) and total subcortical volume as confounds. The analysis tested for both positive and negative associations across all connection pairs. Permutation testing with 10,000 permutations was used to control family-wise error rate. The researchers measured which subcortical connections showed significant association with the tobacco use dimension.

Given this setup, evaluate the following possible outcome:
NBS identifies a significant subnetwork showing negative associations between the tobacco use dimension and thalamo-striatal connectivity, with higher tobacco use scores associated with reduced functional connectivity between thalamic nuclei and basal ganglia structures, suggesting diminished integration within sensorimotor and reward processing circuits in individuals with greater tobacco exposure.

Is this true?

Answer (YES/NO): YES